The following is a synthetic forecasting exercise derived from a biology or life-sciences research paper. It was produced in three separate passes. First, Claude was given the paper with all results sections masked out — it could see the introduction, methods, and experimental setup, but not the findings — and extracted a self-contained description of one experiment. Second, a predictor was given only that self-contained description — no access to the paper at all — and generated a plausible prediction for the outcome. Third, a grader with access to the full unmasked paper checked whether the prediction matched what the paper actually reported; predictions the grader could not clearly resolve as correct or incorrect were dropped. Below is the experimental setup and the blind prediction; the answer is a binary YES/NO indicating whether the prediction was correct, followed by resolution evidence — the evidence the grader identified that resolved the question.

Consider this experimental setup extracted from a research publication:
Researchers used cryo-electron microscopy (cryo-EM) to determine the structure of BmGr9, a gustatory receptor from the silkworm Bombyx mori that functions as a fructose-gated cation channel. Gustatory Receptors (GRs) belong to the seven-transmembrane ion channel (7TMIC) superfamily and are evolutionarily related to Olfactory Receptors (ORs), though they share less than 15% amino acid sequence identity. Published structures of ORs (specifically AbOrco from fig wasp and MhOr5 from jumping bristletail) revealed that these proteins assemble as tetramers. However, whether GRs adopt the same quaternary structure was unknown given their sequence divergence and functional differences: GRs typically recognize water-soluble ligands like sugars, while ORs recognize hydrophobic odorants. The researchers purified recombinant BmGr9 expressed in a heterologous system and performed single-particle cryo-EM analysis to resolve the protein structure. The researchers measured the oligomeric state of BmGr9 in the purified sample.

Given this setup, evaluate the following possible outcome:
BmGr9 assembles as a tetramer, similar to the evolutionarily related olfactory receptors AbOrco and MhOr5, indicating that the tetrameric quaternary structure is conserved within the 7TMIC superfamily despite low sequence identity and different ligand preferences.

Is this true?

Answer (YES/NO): YES